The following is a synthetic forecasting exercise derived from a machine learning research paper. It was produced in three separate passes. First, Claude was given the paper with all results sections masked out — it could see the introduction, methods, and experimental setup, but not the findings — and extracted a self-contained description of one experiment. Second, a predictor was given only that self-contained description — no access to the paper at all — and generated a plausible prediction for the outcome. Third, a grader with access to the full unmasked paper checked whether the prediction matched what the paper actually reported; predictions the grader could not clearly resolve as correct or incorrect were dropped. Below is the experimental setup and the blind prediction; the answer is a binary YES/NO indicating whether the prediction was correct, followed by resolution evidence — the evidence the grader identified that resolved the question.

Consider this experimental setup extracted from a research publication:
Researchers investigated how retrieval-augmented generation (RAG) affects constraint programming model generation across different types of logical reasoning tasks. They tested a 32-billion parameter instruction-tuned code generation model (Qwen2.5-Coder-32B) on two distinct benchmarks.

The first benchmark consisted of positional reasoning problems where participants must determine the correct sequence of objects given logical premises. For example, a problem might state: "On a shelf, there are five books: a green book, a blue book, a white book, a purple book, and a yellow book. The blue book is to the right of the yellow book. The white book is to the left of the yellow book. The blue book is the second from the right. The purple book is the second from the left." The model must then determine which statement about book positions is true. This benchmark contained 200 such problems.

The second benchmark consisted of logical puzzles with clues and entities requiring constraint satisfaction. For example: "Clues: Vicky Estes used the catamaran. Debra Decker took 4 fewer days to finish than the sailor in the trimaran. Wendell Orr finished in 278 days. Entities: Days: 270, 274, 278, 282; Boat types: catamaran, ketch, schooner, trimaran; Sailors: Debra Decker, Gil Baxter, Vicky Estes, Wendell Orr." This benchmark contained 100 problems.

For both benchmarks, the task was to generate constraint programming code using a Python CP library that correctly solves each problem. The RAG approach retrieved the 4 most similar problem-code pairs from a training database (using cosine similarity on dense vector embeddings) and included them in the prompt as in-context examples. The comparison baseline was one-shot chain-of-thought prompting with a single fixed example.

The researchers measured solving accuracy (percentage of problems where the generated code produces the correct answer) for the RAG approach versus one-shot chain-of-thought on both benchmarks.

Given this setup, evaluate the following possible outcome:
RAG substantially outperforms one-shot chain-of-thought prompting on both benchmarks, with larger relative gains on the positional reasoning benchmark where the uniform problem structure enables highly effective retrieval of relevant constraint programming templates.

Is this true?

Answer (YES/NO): NO